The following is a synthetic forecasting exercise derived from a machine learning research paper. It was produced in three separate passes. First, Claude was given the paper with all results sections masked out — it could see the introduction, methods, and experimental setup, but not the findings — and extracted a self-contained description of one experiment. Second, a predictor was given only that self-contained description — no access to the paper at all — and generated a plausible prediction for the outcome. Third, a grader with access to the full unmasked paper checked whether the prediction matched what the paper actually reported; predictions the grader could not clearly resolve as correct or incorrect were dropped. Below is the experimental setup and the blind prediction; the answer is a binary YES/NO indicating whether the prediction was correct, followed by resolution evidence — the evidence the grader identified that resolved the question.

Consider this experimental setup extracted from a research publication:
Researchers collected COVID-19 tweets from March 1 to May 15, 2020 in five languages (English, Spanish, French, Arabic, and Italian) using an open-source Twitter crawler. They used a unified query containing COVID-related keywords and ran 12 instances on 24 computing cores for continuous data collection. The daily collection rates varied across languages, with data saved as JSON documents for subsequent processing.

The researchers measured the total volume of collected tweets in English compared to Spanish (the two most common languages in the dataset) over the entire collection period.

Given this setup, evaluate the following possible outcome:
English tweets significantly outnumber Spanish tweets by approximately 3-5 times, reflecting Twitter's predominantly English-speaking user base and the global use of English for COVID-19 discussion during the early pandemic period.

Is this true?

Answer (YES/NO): YES